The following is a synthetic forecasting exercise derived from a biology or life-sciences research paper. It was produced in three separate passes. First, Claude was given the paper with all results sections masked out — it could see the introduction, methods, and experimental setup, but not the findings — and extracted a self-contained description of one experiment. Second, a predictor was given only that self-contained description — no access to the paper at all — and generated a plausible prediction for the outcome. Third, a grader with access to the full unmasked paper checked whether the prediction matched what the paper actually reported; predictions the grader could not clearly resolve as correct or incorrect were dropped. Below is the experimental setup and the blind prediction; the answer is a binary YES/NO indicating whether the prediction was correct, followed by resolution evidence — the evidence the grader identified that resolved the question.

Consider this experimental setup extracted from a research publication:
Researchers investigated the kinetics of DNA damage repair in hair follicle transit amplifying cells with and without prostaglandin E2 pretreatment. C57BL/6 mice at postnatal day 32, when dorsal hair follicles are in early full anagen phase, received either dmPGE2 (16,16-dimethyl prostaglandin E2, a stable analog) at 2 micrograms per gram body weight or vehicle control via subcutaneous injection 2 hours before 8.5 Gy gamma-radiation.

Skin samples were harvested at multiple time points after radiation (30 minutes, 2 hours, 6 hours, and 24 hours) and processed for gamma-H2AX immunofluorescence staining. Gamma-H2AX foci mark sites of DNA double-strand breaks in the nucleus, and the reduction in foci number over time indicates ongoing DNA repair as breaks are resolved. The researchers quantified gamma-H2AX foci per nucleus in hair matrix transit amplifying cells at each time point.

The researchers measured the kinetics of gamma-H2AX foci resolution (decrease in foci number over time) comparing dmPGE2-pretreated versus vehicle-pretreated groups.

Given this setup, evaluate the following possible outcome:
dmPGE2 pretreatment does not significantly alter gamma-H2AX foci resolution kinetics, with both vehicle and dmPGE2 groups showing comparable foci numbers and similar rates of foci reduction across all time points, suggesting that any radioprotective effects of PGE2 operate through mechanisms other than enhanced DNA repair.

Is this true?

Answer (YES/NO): NO